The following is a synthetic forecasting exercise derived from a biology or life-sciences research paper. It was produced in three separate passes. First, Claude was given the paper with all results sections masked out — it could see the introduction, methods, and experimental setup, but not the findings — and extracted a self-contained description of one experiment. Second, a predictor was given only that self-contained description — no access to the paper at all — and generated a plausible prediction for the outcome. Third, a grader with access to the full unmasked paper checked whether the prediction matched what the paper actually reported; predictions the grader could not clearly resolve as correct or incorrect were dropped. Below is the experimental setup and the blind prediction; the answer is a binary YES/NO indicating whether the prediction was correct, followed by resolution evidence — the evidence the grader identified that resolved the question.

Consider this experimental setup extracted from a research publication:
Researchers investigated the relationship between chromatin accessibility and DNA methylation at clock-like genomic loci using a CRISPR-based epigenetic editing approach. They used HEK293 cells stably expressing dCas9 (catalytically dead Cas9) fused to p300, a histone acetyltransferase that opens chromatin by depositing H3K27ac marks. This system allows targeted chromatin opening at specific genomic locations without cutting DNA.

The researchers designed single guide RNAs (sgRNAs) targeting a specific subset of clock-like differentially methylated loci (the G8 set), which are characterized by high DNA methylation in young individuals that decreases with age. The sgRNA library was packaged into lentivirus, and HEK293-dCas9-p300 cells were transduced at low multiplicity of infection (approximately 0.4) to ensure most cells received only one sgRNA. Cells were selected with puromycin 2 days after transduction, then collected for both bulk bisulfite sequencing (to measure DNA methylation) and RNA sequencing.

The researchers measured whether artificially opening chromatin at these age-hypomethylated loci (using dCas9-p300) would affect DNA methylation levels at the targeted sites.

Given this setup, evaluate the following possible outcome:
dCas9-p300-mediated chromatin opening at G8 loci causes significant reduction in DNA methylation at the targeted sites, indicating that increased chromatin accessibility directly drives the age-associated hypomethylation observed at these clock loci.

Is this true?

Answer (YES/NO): YES